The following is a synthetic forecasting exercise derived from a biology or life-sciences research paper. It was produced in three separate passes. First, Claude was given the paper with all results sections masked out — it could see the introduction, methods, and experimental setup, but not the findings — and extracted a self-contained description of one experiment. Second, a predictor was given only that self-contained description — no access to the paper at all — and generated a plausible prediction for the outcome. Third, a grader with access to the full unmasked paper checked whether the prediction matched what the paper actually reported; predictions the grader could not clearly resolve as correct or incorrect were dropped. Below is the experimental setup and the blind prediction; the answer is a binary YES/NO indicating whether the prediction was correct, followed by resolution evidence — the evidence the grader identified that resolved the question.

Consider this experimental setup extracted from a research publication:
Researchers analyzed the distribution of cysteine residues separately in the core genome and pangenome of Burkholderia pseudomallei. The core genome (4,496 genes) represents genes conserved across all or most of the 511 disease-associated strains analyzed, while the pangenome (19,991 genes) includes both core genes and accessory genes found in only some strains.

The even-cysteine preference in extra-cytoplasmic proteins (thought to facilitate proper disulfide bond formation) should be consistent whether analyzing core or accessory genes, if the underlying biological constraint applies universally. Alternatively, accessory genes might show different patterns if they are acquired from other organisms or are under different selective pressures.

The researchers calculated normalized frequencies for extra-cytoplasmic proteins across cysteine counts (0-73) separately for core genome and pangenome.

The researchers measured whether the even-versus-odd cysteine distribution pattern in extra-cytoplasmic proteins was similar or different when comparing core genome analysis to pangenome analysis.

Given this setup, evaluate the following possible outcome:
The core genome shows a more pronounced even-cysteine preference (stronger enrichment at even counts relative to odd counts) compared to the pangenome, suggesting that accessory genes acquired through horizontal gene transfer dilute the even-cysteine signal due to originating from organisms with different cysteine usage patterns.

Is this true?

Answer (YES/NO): YES